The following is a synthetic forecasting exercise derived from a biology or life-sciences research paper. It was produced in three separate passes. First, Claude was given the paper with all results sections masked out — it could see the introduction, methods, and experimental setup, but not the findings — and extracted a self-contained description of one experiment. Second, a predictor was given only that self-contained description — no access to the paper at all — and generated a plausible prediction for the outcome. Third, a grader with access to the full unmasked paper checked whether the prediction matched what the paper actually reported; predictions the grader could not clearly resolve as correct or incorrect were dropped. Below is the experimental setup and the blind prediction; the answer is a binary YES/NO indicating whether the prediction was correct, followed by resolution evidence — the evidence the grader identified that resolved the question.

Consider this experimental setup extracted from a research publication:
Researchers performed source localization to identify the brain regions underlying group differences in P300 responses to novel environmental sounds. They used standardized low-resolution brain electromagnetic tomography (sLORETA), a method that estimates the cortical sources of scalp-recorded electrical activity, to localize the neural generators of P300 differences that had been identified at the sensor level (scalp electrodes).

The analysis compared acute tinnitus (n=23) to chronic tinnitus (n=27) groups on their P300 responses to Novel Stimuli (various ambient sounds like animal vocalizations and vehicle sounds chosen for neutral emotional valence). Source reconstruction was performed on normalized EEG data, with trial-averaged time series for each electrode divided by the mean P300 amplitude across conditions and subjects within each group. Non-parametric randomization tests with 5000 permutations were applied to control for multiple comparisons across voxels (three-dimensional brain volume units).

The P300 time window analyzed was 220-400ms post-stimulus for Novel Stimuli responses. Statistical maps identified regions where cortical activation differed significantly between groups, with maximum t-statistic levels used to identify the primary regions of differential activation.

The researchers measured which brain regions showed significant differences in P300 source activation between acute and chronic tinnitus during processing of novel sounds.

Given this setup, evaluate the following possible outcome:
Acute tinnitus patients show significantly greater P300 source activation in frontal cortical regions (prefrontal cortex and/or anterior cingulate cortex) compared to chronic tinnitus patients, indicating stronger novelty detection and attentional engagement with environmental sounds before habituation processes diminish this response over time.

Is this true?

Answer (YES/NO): NO